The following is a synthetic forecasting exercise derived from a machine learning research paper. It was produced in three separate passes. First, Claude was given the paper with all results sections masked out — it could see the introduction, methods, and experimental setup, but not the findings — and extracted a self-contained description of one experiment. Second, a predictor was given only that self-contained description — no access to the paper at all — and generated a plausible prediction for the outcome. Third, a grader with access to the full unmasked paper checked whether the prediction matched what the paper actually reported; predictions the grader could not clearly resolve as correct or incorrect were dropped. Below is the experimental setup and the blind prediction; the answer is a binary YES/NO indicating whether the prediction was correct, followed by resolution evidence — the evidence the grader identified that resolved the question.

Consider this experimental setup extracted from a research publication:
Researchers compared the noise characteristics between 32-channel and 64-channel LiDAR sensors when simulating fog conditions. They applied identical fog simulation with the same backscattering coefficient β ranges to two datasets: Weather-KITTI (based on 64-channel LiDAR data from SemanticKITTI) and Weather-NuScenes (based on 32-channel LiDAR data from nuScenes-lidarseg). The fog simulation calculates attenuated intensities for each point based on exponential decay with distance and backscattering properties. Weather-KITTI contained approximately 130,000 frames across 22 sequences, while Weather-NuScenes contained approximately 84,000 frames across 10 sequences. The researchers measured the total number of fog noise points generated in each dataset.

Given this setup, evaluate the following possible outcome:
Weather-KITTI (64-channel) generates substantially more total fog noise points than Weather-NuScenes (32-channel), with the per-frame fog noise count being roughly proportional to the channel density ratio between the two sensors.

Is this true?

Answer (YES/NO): YES